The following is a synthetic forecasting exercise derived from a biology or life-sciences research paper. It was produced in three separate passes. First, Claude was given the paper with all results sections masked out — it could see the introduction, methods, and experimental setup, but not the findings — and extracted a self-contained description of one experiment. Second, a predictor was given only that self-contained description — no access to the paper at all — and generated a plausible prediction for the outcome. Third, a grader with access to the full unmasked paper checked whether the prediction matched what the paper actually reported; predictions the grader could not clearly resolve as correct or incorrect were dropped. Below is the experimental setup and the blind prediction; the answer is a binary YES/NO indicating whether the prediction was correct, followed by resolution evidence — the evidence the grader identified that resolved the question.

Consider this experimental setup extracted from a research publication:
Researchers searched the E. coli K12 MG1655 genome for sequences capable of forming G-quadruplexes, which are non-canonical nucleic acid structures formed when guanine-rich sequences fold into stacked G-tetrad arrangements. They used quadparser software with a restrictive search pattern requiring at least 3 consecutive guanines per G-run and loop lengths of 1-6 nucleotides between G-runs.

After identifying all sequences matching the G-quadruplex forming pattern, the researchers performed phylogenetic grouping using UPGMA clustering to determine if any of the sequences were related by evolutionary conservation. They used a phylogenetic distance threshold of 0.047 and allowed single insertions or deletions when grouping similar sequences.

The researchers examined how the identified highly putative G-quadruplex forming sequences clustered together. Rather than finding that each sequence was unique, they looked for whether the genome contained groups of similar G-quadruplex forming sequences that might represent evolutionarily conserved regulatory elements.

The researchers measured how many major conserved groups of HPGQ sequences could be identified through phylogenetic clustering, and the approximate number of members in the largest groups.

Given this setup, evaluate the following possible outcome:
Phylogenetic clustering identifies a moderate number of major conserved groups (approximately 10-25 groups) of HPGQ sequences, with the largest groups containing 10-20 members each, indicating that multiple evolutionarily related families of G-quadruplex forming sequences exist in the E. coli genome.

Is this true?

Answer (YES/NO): NO